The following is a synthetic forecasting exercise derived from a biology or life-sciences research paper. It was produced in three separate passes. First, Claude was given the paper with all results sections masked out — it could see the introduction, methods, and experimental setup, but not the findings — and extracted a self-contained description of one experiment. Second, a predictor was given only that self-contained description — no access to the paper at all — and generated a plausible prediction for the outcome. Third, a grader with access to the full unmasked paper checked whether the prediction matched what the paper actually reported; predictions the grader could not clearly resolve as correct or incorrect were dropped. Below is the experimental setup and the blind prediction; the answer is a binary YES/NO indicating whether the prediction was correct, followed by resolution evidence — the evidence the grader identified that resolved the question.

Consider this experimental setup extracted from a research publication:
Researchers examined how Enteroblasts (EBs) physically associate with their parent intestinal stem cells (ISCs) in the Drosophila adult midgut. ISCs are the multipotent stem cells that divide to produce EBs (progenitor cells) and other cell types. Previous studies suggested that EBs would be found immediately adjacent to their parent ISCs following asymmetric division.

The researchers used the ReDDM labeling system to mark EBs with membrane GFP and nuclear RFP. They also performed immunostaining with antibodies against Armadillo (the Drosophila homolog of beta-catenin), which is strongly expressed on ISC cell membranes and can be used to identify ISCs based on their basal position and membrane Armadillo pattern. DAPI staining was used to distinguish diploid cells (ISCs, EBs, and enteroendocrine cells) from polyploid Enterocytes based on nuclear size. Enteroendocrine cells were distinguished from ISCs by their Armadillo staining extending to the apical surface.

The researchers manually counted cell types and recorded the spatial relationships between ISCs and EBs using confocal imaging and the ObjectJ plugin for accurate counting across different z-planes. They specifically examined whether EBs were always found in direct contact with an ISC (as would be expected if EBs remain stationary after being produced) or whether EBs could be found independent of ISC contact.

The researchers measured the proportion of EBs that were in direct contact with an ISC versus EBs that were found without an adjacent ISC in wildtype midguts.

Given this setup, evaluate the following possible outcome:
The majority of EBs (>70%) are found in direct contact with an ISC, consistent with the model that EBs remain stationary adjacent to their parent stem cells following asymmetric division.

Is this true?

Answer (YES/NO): NO